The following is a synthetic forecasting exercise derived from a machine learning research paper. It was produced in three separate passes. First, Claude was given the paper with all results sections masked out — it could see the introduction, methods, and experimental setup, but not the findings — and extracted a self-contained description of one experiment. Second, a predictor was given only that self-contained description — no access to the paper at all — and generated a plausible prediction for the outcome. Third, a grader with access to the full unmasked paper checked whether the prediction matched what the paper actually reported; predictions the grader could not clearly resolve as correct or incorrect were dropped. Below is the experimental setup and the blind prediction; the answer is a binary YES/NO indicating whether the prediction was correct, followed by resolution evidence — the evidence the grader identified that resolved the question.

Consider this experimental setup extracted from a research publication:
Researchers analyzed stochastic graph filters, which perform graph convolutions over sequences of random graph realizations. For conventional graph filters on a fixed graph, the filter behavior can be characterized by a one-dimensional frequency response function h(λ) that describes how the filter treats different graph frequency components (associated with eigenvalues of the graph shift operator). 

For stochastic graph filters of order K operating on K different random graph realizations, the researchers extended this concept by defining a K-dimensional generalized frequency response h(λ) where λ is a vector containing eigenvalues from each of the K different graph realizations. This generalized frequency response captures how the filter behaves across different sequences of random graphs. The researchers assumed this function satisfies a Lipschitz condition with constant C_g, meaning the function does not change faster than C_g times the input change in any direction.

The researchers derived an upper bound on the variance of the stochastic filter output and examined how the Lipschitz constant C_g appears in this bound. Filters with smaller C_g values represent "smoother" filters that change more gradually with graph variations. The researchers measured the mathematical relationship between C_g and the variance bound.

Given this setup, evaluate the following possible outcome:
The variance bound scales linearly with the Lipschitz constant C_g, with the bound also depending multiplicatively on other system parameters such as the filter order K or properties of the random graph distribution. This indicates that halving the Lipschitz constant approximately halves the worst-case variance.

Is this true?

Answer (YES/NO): NO